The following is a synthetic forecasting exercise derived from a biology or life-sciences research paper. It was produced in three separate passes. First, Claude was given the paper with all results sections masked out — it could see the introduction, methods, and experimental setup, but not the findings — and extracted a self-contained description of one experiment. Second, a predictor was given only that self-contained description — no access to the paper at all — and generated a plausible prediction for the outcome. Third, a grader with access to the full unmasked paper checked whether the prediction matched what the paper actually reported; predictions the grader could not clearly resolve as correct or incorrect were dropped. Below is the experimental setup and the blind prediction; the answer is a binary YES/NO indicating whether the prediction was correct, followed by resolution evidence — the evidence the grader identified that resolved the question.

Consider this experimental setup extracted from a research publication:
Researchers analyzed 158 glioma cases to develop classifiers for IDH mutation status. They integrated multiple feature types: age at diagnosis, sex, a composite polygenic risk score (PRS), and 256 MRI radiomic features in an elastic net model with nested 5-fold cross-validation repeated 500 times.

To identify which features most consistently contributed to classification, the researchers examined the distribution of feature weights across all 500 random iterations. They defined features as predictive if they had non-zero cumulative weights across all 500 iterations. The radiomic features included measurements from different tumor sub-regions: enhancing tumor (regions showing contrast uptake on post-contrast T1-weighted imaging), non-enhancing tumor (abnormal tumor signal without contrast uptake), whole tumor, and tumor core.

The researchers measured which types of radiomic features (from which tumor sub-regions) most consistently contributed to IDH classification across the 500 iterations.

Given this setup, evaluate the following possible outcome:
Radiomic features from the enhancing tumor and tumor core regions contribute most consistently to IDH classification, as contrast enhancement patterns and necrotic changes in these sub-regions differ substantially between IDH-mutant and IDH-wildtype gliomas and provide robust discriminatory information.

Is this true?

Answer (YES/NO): NO